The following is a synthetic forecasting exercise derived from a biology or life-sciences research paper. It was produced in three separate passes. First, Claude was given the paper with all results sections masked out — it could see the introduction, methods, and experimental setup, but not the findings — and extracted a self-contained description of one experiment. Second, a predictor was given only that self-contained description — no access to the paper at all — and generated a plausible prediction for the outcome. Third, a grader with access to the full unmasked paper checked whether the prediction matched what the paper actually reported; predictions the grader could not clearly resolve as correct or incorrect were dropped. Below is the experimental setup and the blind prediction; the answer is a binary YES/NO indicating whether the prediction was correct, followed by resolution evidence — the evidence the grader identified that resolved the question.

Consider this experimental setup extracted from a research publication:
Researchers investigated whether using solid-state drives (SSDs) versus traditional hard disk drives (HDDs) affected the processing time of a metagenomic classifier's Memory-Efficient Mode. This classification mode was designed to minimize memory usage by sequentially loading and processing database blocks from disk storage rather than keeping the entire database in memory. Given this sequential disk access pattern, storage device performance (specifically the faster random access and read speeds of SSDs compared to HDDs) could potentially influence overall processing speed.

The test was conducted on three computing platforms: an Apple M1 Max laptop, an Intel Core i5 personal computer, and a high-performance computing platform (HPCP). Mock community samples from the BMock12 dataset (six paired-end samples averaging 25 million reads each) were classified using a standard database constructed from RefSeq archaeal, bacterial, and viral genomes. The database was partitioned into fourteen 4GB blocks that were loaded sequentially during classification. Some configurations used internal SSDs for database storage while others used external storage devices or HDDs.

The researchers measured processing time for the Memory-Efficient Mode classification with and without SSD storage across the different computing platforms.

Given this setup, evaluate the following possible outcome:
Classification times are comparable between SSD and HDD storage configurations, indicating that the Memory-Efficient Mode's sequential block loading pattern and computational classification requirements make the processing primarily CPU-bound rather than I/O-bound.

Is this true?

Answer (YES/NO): YES